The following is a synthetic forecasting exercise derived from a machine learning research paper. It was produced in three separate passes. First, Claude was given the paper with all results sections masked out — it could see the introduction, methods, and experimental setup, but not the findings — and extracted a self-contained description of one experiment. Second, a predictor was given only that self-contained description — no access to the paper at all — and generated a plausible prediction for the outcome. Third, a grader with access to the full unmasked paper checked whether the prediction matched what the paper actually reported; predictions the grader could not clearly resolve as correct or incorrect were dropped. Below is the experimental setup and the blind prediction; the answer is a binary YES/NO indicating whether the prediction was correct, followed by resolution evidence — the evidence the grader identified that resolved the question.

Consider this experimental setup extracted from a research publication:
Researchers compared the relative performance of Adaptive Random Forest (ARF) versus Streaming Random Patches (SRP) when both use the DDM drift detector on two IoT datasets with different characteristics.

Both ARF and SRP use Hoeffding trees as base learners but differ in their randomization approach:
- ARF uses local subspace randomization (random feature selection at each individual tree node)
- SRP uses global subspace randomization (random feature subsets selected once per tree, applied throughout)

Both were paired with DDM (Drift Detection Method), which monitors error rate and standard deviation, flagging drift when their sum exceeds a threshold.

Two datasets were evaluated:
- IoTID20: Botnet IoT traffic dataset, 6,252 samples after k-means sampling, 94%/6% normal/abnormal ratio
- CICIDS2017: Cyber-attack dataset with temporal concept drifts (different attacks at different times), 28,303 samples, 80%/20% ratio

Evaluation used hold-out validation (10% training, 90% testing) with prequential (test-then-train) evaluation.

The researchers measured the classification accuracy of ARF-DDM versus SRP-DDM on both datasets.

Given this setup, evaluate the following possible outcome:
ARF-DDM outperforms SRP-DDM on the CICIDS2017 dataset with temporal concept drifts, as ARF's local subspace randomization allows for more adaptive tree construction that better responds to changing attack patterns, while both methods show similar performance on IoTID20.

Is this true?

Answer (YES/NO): NO